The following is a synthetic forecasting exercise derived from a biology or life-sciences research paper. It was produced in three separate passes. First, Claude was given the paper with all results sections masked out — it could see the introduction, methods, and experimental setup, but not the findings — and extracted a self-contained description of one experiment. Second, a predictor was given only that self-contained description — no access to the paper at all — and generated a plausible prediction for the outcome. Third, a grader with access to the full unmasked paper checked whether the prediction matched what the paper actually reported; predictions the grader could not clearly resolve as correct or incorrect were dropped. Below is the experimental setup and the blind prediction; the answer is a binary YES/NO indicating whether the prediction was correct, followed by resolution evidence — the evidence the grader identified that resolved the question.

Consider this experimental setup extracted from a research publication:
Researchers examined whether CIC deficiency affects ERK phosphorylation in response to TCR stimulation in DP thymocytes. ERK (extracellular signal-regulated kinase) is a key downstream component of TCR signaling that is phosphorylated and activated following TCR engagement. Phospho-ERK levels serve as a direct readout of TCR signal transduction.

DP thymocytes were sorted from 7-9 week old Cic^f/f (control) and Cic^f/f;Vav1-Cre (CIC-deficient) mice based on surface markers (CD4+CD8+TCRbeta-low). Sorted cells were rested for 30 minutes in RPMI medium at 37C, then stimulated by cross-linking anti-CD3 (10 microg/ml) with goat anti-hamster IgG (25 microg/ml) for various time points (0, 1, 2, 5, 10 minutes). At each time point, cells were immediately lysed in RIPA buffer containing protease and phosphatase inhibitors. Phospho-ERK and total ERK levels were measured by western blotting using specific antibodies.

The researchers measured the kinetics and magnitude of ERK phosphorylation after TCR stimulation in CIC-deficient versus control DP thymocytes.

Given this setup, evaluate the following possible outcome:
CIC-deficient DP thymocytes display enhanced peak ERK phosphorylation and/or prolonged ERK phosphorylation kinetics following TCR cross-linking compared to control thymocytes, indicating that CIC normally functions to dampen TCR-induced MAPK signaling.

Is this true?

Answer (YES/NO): NO